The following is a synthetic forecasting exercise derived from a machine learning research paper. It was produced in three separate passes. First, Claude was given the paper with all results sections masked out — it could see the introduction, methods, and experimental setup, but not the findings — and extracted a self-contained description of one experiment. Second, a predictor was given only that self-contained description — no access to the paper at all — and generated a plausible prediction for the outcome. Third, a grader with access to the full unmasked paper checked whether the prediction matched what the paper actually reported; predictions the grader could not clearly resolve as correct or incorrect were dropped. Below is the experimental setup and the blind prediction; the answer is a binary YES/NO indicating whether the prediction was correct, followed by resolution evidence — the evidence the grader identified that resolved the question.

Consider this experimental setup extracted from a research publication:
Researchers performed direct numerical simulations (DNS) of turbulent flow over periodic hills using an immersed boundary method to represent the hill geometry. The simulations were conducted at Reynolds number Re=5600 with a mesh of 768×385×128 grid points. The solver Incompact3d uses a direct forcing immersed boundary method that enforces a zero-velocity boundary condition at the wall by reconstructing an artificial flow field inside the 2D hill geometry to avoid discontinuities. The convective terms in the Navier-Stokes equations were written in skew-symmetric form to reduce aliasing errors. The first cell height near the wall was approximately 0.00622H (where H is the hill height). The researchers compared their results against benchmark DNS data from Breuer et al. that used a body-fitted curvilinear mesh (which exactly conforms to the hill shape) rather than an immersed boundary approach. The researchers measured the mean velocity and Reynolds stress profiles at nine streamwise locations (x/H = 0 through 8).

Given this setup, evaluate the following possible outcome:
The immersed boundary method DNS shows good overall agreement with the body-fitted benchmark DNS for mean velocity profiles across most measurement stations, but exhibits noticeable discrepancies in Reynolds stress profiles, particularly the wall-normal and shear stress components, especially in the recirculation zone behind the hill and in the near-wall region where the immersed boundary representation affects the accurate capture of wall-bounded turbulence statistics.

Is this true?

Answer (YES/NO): NO